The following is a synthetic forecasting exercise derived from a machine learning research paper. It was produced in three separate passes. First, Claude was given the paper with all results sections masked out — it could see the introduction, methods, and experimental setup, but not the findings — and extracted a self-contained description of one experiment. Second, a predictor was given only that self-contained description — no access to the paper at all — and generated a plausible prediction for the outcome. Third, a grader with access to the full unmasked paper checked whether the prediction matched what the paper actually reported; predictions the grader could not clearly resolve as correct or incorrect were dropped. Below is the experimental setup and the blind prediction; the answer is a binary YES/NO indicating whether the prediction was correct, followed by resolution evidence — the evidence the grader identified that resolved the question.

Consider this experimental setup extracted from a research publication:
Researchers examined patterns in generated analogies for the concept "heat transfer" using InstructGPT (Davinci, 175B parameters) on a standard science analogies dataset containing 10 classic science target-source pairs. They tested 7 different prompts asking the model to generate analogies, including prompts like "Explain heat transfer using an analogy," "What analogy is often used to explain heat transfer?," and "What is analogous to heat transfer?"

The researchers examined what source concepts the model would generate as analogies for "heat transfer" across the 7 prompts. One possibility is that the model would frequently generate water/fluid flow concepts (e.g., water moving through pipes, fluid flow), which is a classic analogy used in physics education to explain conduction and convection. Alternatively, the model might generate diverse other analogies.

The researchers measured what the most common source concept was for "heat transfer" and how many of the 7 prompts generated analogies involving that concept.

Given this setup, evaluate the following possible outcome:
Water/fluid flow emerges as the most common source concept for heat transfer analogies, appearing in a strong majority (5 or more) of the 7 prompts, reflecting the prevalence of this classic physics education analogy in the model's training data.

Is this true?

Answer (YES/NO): NO